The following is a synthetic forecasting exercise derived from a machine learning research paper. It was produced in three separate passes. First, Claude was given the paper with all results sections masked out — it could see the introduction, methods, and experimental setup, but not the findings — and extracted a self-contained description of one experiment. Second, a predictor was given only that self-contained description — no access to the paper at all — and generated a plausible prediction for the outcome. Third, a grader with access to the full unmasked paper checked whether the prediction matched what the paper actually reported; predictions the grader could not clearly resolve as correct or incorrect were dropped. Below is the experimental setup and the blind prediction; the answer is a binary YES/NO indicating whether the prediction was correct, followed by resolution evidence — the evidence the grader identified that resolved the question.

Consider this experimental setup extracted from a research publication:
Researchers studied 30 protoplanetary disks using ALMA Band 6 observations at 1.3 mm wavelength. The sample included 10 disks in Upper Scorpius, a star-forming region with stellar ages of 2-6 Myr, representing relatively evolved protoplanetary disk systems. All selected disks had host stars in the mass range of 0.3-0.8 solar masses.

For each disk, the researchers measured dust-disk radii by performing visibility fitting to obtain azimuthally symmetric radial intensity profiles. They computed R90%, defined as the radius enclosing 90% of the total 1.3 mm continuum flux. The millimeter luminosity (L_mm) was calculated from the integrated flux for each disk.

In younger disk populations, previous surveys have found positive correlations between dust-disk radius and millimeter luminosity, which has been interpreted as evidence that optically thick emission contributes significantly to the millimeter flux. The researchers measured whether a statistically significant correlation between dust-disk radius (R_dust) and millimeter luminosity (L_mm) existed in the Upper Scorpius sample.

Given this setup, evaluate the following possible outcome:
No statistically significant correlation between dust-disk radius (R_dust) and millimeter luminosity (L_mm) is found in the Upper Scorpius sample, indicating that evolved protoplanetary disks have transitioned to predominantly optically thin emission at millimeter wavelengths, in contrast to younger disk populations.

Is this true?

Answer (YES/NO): NO